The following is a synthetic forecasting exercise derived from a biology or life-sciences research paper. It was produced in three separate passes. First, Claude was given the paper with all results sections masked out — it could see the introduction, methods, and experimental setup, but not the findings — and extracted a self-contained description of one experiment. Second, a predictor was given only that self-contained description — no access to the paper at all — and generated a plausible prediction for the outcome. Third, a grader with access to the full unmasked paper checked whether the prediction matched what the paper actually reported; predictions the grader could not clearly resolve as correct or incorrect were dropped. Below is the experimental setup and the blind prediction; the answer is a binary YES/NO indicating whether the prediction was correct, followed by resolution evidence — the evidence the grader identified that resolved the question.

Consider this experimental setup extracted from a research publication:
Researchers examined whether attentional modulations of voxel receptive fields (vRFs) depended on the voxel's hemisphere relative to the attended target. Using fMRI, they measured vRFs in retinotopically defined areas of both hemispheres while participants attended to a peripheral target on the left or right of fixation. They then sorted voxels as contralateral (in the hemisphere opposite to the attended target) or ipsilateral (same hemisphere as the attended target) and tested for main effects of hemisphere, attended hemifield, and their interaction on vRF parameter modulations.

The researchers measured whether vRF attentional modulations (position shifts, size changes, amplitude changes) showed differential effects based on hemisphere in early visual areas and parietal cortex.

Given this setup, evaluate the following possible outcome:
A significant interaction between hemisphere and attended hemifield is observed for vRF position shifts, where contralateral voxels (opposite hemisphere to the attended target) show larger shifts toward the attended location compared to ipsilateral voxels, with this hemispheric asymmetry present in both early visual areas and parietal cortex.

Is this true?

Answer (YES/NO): NO